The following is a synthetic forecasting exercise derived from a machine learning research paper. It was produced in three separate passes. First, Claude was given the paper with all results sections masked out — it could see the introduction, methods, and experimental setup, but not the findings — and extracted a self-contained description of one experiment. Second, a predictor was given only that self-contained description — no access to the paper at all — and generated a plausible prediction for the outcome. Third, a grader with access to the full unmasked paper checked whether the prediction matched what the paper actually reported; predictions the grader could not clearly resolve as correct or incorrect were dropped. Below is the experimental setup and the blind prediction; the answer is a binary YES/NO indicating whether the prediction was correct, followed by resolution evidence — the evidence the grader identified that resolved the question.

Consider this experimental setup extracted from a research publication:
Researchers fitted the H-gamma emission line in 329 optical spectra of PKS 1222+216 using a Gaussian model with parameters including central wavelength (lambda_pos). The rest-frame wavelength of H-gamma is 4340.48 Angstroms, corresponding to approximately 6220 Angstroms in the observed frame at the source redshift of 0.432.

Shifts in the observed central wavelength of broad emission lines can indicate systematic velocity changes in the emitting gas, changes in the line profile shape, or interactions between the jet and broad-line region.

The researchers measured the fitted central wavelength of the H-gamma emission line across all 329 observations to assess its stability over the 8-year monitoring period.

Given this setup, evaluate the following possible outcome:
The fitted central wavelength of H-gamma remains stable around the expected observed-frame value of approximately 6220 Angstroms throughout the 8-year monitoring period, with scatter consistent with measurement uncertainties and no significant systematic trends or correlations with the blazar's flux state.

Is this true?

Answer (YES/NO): NO